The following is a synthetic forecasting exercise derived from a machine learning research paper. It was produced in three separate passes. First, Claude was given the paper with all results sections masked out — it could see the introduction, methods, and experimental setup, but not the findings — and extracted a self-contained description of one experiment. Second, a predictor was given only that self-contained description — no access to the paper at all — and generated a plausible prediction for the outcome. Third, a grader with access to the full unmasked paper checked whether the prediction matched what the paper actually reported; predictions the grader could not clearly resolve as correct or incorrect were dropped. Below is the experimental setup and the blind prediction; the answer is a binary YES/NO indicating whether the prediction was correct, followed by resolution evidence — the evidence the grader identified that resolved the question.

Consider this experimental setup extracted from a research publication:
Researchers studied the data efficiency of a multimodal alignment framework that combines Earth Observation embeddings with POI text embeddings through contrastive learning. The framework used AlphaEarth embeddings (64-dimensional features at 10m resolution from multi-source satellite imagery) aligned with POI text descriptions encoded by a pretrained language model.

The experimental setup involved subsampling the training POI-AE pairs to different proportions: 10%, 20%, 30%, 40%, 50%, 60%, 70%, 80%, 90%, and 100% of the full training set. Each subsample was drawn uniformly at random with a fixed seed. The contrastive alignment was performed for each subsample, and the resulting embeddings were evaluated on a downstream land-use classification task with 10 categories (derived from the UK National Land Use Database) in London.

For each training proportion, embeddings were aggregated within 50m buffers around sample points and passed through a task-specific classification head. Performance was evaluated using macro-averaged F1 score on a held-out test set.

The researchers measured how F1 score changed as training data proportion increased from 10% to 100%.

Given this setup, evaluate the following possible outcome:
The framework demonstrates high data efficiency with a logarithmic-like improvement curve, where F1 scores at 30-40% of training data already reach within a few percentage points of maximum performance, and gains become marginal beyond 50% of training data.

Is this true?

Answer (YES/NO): NO